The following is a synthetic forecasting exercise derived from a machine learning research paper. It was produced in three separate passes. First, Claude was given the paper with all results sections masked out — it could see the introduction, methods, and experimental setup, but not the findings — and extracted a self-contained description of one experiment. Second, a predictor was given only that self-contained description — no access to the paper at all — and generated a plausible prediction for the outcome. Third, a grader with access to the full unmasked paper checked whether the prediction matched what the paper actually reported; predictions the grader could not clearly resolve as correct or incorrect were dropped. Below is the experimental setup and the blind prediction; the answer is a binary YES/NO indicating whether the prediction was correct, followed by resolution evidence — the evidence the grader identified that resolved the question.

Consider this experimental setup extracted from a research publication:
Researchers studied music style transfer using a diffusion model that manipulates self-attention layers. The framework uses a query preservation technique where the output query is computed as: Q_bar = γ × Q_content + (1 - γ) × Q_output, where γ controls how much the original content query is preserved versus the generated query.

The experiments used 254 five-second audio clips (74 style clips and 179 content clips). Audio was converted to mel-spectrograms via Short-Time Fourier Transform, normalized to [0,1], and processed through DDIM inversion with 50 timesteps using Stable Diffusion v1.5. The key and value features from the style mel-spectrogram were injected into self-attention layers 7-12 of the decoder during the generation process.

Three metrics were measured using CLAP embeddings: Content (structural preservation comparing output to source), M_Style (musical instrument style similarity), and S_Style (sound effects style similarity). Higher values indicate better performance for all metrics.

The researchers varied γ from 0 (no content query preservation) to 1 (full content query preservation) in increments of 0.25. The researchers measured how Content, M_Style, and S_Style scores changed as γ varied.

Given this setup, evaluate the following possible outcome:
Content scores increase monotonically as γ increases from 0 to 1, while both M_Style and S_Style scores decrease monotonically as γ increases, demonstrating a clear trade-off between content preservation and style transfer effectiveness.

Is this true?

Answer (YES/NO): NO